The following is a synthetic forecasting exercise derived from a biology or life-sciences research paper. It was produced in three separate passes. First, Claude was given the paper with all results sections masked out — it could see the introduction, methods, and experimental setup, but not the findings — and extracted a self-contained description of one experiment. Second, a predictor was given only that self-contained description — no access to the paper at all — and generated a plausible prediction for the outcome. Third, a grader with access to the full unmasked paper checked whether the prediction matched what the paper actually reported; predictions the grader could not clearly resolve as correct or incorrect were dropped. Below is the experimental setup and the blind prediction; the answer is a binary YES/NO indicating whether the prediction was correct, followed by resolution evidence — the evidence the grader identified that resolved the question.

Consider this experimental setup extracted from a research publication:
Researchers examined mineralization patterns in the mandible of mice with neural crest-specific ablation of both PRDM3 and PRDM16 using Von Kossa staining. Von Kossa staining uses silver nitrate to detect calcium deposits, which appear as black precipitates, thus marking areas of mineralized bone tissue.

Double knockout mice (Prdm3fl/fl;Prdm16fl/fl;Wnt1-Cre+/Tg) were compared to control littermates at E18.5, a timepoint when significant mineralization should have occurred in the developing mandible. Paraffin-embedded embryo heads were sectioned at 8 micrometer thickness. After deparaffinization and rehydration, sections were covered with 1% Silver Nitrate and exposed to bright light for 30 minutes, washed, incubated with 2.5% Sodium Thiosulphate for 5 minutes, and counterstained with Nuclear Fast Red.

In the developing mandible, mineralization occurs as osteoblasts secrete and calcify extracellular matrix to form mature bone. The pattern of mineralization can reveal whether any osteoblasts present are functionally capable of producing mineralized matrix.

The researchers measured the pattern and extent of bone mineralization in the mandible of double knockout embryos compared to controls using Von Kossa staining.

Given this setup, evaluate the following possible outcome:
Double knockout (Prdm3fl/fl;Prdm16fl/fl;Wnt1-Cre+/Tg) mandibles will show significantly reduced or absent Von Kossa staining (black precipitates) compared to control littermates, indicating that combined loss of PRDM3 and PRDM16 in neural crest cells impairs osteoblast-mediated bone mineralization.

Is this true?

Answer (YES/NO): NO